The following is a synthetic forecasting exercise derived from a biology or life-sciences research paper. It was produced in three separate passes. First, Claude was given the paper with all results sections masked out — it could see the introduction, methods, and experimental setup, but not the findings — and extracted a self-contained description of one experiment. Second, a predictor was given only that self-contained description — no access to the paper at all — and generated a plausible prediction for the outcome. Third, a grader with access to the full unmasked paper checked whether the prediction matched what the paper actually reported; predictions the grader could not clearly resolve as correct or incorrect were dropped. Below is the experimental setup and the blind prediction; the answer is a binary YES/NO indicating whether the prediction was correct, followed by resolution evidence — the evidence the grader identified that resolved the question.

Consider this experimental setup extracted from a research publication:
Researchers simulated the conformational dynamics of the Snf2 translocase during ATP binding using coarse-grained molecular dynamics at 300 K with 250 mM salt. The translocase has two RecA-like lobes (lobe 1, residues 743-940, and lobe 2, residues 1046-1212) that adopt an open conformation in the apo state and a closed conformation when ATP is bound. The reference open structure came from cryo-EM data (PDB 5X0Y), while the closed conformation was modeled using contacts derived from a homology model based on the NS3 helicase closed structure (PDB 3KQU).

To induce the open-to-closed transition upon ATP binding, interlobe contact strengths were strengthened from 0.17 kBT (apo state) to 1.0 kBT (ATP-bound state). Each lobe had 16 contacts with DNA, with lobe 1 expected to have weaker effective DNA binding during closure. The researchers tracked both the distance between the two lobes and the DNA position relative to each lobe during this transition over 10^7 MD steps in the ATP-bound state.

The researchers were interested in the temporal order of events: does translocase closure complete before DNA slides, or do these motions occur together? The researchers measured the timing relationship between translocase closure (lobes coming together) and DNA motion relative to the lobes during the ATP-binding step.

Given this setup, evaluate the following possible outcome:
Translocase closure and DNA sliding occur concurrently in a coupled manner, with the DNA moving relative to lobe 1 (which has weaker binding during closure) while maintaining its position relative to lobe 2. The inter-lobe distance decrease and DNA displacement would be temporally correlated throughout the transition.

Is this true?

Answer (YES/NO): NO